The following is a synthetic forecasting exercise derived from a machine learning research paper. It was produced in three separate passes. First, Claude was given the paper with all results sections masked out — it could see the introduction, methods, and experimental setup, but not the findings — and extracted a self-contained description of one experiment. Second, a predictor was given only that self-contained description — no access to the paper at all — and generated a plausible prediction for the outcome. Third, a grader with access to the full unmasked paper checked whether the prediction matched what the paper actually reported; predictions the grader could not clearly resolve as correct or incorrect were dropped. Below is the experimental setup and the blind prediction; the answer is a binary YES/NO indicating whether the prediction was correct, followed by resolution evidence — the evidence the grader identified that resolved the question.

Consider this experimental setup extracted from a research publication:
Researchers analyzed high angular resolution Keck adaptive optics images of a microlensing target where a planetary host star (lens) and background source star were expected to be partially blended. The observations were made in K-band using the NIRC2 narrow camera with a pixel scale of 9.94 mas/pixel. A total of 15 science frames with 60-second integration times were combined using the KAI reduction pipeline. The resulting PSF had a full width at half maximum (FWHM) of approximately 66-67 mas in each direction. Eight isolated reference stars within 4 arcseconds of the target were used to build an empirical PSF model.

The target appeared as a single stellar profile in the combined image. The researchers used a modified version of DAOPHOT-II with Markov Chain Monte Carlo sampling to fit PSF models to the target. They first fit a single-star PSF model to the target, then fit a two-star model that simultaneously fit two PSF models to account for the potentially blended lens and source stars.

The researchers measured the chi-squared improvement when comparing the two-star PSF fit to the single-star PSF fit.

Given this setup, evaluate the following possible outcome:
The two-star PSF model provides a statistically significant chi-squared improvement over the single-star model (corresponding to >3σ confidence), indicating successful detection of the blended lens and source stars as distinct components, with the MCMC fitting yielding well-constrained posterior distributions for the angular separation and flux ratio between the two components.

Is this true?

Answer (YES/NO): YES